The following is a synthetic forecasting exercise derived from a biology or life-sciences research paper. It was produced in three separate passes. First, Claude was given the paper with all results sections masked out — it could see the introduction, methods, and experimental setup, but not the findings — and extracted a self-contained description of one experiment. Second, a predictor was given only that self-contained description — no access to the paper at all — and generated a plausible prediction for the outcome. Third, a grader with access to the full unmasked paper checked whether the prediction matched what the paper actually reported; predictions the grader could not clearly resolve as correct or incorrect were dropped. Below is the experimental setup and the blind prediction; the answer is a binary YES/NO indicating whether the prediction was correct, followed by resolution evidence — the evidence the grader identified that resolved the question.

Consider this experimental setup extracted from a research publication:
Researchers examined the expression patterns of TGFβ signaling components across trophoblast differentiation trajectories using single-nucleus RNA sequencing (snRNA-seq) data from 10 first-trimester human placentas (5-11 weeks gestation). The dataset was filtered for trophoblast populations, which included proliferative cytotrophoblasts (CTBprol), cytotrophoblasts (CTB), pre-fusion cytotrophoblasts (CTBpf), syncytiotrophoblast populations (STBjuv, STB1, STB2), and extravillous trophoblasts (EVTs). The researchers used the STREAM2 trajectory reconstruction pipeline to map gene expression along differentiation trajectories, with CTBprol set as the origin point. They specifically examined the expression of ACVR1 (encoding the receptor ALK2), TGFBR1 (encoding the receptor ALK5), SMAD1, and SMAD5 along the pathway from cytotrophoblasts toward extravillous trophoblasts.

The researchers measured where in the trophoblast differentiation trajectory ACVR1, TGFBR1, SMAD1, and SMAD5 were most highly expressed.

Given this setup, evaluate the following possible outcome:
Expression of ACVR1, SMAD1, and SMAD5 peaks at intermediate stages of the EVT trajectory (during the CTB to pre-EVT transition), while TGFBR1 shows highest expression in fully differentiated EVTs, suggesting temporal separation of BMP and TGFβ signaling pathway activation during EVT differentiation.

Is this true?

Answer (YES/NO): NO